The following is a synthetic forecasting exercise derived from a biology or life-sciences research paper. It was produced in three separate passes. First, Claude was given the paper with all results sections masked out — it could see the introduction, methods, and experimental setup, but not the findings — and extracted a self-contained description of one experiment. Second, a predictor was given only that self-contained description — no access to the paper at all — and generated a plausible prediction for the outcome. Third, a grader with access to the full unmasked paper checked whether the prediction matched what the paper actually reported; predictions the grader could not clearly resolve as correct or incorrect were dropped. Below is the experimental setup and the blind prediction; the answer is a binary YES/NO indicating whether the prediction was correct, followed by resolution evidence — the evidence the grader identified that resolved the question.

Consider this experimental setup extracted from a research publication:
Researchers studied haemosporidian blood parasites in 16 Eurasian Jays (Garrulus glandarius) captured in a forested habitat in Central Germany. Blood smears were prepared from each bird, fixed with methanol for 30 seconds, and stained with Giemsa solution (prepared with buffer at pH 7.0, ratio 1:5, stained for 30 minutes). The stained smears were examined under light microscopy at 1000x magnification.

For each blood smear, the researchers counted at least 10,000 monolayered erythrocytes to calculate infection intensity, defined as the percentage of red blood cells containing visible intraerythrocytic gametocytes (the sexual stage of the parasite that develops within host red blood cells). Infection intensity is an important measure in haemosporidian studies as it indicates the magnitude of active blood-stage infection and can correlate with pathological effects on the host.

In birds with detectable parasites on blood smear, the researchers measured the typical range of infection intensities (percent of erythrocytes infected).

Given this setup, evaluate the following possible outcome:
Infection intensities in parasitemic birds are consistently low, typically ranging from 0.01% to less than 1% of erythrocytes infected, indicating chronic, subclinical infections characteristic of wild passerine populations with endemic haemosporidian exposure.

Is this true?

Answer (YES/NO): NO